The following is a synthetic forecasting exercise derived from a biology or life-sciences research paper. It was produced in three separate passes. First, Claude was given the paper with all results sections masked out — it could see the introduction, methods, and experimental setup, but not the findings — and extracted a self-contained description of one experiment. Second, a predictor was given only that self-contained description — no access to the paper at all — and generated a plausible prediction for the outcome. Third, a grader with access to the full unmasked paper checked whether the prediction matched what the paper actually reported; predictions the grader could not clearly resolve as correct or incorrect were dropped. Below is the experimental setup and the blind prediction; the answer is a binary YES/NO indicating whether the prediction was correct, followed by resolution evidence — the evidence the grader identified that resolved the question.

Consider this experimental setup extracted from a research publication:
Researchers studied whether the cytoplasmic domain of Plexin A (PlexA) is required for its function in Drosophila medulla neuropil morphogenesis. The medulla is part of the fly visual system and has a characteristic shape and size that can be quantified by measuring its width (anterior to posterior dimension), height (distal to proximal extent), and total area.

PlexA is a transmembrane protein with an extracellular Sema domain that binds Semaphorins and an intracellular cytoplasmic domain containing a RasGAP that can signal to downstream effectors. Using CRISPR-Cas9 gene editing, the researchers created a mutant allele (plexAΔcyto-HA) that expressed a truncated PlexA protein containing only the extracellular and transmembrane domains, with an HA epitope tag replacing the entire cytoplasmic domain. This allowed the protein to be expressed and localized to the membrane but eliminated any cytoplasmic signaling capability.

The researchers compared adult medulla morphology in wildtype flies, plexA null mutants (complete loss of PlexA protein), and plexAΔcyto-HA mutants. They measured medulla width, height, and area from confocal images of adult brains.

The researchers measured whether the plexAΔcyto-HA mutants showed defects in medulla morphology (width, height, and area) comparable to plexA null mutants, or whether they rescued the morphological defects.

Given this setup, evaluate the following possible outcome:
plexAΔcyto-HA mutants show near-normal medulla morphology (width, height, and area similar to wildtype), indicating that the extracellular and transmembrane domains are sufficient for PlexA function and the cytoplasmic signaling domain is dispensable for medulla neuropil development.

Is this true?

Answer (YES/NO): NO